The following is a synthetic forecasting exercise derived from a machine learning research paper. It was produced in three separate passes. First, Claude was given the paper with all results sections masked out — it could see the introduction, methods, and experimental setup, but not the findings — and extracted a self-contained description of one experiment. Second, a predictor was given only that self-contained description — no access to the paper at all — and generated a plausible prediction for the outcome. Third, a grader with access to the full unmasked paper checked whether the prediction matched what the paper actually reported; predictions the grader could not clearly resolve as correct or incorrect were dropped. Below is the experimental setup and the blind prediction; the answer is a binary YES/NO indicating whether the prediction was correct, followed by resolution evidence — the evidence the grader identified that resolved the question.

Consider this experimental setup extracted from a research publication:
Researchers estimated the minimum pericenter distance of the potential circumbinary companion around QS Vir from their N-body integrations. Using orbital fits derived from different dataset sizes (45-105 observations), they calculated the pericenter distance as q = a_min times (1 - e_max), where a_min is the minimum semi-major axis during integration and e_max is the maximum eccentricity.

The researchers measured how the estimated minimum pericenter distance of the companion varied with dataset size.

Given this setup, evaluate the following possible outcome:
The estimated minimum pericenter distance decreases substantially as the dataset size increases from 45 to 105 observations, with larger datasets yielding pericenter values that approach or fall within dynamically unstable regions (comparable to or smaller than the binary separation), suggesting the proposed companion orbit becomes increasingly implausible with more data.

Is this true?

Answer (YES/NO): NO